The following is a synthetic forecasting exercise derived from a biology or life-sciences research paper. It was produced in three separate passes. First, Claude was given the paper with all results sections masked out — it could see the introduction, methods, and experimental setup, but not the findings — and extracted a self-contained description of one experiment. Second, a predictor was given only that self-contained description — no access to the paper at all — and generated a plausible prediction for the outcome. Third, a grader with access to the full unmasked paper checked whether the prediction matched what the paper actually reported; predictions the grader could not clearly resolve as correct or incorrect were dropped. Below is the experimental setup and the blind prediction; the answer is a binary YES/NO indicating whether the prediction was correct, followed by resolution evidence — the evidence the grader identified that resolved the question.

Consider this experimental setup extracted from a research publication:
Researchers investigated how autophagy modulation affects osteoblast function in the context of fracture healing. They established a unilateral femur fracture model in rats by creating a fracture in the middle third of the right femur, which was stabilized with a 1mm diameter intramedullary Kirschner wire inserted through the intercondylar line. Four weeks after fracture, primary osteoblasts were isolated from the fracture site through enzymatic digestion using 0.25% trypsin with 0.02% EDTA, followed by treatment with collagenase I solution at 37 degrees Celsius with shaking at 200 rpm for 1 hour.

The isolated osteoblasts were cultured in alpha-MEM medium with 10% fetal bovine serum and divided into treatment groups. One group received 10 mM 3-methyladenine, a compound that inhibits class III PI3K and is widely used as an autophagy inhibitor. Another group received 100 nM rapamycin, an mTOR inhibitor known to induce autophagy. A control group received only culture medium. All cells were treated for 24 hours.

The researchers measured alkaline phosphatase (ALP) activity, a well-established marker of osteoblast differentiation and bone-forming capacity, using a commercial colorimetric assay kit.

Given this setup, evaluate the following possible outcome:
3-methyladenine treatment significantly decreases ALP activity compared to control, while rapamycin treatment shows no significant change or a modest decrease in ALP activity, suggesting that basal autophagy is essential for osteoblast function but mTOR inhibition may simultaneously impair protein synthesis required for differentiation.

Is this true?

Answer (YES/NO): NO